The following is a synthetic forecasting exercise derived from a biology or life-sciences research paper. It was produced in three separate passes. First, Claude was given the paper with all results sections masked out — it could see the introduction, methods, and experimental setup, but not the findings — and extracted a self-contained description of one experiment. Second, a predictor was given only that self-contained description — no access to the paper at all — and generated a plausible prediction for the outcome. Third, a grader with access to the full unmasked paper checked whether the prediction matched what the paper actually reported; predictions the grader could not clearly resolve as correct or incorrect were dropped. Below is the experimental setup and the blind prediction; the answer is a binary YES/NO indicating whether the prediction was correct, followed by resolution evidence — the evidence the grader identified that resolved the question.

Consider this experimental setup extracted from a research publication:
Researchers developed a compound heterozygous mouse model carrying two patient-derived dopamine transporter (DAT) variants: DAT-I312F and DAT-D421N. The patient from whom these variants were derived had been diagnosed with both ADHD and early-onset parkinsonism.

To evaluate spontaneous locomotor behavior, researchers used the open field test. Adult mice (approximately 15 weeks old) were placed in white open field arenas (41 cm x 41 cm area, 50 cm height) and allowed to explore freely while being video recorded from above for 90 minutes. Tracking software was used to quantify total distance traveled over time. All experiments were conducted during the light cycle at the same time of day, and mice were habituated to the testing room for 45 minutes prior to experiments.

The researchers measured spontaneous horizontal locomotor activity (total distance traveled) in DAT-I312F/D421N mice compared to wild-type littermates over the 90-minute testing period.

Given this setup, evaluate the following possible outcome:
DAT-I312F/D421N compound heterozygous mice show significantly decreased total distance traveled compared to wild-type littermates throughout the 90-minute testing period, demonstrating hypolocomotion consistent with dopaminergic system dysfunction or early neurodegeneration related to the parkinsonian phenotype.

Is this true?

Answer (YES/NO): NO